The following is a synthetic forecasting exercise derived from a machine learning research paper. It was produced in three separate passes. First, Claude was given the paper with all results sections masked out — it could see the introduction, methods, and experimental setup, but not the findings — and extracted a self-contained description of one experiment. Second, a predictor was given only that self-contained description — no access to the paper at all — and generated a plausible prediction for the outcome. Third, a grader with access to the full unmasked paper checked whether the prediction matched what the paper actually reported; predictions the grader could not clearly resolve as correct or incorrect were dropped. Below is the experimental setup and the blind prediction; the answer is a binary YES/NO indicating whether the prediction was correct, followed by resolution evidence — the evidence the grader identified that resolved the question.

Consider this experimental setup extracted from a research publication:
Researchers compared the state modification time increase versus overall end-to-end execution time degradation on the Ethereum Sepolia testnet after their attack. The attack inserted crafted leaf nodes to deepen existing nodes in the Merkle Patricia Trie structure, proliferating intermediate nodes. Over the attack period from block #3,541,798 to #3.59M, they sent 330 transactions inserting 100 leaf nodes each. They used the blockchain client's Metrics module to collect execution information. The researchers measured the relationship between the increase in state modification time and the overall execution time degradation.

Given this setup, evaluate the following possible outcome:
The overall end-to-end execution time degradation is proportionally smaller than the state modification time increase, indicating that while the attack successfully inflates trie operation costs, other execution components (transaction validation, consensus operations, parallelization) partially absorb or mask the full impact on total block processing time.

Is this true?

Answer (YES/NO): YES